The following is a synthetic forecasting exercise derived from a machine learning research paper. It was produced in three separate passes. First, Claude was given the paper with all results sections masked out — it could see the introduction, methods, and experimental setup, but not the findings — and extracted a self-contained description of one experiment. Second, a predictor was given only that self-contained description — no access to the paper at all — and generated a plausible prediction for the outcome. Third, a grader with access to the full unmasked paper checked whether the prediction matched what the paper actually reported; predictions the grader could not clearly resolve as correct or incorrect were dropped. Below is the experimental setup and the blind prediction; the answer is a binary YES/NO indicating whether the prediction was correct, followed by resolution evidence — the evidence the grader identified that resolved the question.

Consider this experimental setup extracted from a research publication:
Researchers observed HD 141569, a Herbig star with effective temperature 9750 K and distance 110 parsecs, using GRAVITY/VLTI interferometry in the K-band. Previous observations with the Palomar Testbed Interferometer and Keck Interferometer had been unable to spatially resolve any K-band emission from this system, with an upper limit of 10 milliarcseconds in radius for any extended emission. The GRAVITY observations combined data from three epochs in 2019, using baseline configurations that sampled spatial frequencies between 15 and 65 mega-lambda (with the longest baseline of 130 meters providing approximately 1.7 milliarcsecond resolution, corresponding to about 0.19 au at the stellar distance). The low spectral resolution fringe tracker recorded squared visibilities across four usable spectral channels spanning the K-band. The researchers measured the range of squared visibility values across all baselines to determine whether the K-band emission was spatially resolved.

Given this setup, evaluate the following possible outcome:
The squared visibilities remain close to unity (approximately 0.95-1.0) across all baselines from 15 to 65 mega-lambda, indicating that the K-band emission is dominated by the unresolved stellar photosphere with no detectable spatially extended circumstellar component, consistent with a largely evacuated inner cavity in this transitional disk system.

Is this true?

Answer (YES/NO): NO